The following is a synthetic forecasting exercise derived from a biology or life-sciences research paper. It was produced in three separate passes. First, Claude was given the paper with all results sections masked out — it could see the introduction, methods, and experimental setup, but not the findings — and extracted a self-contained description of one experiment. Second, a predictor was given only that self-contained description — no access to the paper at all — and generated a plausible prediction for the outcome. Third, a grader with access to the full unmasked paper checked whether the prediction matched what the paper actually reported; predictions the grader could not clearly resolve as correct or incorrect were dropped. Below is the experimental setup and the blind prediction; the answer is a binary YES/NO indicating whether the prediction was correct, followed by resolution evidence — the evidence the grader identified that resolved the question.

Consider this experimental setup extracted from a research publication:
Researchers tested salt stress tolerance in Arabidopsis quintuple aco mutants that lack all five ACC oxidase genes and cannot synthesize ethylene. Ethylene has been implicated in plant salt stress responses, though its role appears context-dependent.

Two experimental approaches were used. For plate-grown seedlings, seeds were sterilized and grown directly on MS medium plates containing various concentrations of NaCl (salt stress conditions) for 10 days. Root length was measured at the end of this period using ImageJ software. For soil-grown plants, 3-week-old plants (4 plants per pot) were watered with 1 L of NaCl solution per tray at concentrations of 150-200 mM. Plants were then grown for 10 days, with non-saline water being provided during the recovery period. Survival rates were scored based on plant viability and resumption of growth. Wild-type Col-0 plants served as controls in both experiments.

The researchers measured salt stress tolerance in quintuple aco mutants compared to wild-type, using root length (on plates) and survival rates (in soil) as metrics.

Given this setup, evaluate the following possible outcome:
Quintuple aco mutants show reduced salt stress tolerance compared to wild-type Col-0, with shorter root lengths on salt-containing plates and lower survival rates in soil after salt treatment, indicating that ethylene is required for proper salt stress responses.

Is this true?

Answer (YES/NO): NO